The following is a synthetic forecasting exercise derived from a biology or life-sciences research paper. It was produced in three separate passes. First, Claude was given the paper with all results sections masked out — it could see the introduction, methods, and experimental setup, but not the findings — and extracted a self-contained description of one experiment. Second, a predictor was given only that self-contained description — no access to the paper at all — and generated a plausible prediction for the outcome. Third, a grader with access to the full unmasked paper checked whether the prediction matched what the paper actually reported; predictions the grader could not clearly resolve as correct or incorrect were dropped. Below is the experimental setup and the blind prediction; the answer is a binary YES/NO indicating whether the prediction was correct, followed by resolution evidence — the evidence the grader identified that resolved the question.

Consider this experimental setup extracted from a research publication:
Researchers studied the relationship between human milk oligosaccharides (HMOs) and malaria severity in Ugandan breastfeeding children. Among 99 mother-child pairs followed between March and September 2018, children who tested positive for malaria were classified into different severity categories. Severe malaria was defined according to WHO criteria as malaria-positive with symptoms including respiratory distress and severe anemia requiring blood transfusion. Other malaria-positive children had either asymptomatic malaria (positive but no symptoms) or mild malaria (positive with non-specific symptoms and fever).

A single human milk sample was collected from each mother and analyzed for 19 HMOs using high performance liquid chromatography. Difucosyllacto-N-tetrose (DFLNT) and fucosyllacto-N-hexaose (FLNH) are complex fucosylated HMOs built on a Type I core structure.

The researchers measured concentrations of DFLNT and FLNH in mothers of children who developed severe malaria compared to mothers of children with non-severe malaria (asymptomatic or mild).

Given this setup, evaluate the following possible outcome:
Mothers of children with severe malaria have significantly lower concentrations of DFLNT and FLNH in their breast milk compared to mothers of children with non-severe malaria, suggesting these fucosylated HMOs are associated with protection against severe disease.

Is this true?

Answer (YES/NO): NO